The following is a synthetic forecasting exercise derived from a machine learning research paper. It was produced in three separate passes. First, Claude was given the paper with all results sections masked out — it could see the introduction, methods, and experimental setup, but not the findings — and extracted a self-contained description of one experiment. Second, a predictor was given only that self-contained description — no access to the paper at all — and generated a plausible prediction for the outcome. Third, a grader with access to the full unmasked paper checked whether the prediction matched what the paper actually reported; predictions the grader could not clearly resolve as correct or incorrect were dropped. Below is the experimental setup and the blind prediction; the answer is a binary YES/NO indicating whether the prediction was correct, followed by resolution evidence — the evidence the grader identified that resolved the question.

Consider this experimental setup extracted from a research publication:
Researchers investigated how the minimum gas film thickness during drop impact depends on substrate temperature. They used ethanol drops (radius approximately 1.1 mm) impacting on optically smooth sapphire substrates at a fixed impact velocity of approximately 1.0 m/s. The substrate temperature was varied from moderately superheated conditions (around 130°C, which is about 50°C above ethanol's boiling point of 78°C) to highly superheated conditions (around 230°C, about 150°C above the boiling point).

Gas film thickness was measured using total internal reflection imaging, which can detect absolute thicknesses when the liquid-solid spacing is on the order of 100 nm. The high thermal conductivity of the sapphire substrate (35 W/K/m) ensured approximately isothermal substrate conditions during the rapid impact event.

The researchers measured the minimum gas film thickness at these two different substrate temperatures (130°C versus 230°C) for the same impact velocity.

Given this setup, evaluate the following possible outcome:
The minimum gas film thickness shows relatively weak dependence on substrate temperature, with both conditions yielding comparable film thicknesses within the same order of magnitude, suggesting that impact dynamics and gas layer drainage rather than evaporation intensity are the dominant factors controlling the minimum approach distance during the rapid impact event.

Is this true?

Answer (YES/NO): NO